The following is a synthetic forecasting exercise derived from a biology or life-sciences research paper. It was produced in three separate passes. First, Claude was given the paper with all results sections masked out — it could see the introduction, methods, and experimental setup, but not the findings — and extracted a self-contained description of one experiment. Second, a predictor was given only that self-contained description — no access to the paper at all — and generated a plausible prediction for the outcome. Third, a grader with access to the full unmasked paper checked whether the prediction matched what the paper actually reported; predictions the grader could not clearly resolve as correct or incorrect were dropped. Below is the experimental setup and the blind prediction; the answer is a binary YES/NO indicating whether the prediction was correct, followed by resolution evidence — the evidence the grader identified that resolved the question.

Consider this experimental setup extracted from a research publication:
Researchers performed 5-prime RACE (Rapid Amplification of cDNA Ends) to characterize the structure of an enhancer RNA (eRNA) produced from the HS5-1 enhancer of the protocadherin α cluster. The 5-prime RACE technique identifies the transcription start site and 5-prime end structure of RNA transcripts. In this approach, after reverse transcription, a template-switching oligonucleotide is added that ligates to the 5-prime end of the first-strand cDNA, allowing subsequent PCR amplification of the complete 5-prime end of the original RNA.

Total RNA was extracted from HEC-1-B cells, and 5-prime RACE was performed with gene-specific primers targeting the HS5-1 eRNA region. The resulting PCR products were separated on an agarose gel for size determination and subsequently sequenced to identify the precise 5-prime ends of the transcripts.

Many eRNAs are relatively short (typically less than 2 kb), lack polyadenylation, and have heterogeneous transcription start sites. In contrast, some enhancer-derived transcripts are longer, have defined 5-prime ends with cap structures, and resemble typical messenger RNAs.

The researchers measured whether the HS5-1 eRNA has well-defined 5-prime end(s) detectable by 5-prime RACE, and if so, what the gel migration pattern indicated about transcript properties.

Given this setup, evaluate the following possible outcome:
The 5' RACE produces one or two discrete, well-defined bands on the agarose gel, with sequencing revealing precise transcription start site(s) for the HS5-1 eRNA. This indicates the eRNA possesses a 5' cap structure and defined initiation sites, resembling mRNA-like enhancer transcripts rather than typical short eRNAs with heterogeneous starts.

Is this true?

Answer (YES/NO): YES